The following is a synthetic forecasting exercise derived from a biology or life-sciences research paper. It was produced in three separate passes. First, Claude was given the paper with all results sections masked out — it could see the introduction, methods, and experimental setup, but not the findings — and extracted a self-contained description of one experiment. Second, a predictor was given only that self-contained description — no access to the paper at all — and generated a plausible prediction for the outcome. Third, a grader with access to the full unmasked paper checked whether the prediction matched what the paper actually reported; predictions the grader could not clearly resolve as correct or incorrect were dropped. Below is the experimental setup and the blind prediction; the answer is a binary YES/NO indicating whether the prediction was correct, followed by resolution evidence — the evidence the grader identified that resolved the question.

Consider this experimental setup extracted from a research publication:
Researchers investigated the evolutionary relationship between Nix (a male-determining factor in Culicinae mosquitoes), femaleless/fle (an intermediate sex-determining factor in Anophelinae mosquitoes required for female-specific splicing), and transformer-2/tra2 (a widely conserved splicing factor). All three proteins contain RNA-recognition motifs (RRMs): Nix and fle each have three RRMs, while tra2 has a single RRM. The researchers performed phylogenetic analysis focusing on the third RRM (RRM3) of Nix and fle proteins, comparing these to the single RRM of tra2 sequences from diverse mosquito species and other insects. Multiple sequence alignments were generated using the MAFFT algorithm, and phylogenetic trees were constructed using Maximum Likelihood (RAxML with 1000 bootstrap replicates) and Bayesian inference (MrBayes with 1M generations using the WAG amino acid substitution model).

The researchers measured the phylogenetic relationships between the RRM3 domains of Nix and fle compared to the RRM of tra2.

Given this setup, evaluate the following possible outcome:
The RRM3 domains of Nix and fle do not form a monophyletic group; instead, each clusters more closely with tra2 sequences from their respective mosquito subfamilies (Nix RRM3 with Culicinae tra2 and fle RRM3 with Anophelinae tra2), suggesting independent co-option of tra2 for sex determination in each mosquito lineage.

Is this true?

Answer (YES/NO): NO